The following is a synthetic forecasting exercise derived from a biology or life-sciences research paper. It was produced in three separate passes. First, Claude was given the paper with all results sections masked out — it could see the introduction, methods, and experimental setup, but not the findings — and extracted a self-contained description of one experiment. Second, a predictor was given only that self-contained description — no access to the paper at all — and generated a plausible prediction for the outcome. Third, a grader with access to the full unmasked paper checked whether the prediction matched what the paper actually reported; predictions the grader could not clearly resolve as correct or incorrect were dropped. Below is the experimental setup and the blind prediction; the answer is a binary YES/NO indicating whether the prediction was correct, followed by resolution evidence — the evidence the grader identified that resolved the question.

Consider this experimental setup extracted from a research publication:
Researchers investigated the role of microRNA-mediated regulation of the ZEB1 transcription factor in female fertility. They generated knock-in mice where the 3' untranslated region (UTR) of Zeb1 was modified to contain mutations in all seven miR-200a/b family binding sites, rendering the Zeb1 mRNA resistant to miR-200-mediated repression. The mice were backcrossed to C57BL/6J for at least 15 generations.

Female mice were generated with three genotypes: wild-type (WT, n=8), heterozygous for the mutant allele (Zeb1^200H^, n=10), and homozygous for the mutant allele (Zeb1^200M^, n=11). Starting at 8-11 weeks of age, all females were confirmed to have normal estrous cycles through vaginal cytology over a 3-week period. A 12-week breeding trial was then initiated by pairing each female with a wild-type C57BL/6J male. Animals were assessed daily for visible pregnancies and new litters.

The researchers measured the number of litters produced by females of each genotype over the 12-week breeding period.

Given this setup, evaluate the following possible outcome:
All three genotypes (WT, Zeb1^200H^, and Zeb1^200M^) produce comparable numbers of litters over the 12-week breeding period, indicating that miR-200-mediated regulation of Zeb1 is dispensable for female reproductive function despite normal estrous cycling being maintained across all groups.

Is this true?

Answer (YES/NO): NO